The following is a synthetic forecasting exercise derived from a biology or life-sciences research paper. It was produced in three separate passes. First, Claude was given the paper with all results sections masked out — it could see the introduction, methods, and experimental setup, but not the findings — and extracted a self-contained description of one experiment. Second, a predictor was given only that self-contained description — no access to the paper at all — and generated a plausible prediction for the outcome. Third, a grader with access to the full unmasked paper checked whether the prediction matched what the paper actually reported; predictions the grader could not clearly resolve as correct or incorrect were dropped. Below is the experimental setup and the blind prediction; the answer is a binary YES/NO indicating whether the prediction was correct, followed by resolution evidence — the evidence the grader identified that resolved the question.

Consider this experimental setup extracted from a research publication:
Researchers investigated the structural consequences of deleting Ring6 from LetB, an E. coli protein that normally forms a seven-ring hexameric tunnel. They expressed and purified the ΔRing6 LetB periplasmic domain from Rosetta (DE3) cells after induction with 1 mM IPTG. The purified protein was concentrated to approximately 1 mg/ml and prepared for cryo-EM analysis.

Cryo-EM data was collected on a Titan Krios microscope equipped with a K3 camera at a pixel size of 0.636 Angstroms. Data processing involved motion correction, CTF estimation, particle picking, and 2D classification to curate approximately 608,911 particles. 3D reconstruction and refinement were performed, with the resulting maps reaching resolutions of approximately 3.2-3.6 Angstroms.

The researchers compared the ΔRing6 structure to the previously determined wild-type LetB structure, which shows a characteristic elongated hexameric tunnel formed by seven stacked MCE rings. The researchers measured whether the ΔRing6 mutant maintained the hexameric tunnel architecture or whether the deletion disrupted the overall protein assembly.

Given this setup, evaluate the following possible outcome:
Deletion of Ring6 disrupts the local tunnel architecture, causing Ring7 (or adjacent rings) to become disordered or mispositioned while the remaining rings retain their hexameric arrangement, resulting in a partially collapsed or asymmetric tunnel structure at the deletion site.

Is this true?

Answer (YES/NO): NO